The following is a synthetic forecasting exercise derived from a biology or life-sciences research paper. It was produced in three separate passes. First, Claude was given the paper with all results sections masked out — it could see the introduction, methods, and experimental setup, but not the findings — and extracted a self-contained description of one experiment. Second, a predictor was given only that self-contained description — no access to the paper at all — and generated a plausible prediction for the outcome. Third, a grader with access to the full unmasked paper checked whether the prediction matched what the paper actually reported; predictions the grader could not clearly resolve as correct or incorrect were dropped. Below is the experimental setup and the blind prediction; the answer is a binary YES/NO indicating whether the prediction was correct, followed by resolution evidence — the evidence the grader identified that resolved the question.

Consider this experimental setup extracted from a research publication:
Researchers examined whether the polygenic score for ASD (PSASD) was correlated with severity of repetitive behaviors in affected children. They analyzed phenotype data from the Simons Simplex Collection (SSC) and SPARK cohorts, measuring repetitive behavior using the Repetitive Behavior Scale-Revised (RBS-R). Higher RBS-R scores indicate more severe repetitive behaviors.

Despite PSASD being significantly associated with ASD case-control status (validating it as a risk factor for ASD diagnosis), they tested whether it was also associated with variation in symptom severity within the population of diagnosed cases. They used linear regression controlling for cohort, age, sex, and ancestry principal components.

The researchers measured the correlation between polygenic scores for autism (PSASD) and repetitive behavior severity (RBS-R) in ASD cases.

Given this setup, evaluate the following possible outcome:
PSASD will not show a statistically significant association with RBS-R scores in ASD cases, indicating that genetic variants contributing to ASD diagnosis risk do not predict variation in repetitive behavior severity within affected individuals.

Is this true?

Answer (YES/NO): YES